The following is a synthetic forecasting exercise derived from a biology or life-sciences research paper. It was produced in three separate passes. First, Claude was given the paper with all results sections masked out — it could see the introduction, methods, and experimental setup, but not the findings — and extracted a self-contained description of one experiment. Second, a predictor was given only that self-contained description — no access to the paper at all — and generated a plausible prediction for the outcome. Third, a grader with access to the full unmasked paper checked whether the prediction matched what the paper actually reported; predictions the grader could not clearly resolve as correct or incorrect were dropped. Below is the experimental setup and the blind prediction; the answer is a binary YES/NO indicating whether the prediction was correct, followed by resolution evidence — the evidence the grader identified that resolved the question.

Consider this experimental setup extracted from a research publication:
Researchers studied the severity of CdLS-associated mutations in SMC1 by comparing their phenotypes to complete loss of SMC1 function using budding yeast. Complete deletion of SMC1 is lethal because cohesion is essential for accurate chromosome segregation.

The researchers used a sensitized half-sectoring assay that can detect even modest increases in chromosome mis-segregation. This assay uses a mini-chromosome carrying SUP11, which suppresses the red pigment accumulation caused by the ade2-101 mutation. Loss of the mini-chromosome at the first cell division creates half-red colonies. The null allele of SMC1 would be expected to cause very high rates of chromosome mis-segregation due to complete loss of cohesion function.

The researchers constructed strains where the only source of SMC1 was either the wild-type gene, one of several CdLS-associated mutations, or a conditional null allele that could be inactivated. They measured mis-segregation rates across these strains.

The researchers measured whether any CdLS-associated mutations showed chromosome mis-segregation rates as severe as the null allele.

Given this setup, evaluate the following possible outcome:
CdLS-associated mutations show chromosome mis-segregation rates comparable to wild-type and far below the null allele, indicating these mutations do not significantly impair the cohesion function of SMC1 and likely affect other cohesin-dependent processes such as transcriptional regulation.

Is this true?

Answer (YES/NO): NO